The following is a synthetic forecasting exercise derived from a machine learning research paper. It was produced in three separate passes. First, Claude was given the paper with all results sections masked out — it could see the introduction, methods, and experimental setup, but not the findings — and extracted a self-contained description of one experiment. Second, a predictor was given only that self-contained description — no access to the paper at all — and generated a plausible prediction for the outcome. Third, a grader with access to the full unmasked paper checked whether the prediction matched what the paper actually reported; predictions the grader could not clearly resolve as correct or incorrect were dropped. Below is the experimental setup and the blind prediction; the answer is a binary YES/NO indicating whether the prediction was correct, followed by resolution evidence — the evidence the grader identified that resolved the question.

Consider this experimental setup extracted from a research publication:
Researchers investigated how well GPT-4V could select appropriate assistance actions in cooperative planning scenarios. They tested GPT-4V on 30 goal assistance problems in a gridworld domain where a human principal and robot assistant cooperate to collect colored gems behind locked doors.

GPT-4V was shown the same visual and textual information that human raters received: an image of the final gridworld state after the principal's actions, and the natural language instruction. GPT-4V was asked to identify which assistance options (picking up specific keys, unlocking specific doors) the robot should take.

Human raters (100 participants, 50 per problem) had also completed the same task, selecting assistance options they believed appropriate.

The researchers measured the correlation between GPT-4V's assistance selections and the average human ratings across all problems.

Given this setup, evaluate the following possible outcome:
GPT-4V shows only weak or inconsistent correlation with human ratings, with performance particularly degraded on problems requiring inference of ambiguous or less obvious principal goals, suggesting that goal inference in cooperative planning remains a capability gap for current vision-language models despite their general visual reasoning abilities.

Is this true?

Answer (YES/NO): NO